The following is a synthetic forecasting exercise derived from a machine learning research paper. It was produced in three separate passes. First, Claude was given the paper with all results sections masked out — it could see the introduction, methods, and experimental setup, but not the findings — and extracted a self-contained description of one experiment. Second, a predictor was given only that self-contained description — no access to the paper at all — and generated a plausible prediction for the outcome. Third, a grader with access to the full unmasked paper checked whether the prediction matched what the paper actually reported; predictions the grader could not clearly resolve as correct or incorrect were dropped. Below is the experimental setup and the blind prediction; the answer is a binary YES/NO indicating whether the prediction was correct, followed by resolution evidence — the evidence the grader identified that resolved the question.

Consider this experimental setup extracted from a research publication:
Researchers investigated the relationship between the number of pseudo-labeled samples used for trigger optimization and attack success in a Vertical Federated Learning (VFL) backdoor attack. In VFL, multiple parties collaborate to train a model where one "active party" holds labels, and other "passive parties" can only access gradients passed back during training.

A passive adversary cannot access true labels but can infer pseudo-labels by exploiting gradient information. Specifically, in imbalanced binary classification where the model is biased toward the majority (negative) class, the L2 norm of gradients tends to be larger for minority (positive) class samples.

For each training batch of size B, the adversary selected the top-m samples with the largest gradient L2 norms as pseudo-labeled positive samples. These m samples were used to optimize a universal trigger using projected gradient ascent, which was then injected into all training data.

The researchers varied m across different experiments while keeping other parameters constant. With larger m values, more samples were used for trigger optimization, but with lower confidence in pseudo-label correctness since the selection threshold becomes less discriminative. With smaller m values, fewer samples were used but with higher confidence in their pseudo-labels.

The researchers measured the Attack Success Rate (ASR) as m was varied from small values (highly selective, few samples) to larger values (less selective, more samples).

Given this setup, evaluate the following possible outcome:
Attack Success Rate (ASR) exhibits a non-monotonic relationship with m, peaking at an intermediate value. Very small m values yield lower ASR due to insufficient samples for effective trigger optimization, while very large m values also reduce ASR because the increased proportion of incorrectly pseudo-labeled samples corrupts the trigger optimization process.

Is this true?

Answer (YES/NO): NO